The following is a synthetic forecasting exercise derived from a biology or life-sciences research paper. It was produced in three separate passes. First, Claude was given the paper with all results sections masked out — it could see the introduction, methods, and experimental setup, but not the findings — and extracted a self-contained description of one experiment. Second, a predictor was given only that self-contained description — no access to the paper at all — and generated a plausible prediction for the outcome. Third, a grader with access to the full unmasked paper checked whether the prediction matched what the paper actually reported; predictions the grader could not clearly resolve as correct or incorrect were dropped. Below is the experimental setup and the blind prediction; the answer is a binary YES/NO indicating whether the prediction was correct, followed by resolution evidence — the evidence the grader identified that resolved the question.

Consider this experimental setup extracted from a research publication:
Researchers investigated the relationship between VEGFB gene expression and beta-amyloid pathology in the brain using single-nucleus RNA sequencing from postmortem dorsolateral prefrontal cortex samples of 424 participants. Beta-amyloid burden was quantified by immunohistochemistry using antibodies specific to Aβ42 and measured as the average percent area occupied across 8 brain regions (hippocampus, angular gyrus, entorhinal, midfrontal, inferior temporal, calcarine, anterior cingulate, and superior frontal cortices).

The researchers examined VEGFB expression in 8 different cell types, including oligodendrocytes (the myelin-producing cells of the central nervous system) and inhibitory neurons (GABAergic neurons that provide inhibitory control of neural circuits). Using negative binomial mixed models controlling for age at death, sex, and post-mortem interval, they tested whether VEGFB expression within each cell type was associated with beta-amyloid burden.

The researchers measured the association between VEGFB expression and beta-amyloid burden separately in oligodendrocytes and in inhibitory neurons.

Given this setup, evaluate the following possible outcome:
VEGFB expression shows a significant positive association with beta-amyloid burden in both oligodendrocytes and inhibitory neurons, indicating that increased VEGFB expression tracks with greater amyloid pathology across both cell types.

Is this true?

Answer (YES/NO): NO